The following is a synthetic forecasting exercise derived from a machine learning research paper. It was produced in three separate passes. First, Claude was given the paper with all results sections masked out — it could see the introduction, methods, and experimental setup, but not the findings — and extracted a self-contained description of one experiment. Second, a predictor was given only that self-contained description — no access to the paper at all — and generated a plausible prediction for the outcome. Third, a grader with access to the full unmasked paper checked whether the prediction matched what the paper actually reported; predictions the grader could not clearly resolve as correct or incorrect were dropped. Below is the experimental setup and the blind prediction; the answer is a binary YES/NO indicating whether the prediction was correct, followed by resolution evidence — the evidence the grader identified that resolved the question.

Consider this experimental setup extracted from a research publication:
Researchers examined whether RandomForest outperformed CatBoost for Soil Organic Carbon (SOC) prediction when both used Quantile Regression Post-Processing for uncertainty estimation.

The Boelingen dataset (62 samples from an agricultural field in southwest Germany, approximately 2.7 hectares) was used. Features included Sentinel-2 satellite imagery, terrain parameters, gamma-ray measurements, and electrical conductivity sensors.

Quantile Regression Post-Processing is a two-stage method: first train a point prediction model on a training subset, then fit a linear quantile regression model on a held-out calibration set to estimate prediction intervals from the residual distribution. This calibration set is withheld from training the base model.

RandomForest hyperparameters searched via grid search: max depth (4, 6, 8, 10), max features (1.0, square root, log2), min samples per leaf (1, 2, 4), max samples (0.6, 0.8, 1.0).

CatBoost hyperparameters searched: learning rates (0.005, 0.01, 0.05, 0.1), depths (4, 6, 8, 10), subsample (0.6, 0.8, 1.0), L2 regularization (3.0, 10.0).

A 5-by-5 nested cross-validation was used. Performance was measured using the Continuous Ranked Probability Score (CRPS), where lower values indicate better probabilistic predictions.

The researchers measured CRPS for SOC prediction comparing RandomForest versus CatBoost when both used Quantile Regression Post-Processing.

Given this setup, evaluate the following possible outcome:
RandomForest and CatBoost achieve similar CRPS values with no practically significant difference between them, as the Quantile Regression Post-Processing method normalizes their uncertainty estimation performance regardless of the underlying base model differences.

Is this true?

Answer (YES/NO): NO